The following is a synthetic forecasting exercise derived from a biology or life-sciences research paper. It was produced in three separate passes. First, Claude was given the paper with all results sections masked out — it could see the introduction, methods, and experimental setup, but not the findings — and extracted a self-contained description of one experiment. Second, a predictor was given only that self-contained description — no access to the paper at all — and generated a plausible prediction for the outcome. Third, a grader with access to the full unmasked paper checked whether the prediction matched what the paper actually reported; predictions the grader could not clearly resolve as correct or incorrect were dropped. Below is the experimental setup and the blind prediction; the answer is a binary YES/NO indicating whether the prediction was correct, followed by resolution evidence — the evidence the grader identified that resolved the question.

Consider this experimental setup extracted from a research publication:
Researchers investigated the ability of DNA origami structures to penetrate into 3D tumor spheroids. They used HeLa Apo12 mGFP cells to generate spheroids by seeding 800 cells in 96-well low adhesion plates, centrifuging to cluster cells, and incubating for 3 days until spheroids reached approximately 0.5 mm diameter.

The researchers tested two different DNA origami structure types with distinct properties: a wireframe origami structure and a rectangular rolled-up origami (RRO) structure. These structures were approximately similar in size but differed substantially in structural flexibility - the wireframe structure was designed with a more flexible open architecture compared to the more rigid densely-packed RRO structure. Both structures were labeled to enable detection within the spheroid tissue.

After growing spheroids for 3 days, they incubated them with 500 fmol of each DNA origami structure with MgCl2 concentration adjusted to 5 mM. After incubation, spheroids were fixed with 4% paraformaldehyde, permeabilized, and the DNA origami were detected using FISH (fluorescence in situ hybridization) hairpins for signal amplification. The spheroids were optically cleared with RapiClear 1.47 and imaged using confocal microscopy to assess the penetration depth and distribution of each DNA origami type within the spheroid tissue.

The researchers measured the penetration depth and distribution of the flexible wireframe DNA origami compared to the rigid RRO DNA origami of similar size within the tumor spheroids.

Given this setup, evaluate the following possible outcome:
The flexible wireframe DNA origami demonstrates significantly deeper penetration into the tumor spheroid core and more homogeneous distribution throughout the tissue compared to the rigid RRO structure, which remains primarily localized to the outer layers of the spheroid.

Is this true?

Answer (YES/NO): NO